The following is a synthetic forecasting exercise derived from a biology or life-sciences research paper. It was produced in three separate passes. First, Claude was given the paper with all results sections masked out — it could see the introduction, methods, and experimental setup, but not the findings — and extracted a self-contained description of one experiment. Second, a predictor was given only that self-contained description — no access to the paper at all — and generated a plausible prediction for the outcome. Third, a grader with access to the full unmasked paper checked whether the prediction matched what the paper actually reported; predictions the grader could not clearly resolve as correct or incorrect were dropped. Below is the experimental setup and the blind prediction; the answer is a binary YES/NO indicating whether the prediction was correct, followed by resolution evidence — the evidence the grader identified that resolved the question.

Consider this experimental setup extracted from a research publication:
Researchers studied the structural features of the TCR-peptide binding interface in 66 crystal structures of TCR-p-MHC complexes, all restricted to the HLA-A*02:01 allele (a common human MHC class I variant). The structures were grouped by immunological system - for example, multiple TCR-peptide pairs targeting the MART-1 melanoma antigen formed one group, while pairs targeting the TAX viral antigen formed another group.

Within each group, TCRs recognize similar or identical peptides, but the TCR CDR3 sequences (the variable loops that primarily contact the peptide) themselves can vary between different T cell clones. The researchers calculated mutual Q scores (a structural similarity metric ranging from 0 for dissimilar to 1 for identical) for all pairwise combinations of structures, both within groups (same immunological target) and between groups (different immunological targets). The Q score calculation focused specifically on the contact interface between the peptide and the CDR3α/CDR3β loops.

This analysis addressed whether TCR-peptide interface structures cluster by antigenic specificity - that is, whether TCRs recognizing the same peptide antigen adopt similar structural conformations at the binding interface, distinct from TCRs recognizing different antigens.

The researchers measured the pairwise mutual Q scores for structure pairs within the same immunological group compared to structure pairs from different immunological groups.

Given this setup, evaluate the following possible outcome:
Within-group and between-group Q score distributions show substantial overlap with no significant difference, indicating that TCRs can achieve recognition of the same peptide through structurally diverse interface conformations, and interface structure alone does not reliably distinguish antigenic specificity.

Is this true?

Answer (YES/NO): NO